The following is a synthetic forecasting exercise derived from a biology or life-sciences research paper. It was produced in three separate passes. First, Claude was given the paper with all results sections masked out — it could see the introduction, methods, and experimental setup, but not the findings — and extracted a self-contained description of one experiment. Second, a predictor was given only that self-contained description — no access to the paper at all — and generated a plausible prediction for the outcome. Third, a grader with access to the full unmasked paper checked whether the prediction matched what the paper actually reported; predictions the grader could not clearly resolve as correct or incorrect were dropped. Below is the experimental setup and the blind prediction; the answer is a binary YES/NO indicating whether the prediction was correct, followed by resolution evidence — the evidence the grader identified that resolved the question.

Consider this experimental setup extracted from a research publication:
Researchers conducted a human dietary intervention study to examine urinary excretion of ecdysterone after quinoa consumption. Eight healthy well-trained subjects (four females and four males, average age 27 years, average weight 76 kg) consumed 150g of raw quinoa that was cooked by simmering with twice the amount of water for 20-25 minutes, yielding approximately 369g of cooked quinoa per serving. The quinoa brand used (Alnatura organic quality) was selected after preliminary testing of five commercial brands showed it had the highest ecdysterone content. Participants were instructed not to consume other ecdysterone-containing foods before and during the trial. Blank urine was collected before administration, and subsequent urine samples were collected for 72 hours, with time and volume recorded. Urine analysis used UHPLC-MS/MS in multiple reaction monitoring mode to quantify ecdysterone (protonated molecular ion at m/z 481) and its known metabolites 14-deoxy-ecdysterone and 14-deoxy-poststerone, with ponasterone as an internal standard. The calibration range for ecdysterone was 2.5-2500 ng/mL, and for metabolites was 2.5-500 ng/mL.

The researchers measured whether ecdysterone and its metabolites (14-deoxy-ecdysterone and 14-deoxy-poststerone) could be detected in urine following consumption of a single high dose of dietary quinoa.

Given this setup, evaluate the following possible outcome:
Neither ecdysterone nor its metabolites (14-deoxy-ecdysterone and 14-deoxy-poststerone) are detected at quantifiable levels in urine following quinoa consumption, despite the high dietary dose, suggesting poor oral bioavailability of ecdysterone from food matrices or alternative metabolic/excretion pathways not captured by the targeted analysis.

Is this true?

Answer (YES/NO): NO